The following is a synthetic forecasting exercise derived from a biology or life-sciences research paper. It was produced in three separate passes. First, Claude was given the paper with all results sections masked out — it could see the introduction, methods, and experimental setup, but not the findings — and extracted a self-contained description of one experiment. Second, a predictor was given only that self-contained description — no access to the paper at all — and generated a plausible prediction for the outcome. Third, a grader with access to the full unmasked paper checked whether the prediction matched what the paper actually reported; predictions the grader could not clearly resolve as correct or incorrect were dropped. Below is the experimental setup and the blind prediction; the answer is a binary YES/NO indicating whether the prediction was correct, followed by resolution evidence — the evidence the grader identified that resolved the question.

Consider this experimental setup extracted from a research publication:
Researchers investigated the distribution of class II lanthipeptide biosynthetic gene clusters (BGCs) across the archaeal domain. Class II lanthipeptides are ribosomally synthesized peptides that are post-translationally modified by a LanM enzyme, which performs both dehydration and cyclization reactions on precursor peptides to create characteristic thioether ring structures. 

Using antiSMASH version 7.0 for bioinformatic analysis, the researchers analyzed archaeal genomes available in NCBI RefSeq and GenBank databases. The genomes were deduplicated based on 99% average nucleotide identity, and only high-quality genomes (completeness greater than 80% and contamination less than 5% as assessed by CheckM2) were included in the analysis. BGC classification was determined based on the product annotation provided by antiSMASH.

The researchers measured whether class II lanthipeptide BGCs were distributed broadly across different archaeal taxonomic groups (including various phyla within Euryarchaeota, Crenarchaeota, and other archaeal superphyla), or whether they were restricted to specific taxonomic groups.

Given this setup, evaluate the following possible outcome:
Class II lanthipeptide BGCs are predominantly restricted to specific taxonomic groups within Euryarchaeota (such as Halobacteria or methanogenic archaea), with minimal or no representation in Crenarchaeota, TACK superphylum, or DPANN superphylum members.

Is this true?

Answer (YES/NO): YES